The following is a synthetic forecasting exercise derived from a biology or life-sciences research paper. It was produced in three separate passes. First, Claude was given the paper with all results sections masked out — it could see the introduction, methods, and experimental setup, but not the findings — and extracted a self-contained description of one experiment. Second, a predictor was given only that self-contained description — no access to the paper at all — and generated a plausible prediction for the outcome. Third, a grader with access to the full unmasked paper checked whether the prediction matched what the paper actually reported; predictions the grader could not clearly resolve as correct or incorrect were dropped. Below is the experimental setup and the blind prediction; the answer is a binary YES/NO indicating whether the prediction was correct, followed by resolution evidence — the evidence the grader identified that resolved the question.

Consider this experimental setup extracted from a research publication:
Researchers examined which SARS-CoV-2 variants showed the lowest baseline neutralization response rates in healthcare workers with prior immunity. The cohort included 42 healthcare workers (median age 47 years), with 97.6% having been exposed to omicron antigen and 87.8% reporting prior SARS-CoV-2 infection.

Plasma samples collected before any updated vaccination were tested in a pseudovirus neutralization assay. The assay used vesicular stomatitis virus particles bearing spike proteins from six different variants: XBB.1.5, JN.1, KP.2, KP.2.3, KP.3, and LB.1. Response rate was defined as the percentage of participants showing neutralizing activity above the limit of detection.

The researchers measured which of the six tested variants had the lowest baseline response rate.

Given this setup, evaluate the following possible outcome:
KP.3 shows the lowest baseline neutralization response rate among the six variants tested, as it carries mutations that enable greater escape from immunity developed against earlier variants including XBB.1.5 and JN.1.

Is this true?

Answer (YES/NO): NO